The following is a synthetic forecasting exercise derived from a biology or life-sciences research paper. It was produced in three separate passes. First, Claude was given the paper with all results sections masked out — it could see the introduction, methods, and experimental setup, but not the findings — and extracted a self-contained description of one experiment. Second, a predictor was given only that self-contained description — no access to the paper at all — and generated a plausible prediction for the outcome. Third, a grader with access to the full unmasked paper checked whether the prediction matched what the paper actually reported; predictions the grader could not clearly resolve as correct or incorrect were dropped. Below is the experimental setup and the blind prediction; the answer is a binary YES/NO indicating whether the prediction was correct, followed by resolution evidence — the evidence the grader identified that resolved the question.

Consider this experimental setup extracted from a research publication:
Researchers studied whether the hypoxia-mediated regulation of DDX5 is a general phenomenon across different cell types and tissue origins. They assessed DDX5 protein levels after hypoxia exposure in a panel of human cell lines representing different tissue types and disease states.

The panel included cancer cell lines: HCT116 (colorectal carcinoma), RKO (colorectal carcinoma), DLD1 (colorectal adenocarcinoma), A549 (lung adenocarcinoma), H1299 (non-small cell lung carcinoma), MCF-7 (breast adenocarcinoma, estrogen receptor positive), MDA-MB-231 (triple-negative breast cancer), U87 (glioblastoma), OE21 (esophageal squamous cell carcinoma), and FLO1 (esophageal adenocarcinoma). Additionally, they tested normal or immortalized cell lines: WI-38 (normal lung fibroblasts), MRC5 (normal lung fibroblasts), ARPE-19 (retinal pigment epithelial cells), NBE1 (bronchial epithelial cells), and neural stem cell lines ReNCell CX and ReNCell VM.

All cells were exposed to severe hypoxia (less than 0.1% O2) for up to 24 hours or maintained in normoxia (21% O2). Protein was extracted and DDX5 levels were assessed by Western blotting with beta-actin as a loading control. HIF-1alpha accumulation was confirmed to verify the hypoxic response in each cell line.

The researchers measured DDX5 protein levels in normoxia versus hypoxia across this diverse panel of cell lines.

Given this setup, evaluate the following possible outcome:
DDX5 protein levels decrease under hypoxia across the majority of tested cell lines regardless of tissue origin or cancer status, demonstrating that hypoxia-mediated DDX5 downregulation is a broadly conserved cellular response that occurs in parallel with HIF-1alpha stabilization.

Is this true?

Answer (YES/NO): YES